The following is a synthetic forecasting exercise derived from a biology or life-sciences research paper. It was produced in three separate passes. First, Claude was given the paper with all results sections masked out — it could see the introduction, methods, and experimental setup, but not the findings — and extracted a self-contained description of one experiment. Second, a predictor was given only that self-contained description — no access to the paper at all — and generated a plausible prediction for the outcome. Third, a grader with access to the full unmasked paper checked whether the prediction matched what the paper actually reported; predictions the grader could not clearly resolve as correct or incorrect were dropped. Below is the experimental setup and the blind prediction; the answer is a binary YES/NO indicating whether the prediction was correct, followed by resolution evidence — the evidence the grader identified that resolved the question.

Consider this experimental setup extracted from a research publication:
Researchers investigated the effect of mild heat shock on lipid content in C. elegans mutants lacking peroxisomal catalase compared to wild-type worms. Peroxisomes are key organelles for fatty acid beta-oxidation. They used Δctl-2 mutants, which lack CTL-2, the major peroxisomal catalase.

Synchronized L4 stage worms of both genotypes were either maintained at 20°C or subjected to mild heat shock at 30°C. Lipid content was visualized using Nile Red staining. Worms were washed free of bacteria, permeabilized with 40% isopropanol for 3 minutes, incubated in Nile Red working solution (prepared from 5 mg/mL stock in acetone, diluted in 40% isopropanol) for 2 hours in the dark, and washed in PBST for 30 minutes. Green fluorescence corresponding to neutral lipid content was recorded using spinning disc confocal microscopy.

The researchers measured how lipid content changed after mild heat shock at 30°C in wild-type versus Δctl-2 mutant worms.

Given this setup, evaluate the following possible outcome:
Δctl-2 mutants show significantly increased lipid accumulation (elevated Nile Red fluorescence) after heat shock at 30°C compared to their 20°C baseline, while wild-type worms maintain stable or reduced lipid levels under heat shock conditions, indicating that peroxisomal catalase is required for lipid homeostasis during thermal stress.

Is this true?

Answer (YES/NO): NO